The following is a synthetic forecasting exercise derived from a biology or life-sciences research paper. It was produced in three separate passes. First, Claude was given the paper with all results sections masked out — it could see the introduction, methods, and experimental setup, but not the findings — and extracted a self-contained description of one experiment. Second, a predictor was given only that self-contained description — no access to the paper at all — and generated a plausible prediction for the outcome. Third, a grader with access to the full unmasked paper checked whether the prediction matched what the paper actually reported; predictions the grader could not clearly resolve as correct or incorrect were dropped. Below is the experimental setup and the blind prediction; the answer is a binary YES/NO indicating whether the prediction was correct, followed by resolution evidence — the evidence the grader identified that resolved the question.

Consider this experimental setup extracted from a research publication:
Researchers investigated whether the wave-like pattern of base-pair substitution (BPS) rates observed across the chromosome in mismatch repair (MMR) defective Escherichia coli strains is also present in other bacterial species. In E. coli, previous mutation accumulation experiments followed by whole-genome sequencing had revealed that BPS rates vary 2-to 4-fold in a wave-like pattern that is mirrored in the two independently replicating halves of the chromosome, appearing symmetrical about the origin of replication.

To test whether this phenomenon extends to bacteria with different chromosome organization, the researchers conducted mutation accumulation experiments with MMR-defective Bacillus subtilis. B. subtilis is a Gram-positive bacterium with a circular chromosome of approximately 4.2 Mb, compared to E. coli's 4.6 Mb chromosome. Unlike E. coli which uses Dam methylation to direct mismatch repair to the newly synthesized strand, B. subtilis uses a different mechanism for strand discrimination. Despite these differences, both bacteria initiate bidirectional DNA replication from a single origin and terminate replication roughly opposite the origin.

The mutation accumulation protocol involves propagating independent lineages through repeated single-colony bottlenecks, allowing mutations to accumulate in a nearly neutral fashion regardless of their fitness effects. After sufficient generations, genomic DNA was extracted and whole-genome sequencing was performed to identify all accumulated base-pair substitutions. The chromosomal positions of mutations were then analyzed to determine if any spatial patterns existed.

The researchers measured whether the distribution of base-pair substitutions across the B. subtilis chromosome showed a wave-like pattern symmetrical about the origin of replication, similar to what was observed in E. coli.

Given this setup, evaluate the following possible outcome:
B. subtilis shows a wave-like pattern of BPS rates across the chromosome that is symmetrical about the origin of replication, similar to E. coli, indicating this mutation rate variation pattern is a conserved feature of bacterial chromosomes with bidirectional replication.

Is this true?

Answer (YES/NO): YES